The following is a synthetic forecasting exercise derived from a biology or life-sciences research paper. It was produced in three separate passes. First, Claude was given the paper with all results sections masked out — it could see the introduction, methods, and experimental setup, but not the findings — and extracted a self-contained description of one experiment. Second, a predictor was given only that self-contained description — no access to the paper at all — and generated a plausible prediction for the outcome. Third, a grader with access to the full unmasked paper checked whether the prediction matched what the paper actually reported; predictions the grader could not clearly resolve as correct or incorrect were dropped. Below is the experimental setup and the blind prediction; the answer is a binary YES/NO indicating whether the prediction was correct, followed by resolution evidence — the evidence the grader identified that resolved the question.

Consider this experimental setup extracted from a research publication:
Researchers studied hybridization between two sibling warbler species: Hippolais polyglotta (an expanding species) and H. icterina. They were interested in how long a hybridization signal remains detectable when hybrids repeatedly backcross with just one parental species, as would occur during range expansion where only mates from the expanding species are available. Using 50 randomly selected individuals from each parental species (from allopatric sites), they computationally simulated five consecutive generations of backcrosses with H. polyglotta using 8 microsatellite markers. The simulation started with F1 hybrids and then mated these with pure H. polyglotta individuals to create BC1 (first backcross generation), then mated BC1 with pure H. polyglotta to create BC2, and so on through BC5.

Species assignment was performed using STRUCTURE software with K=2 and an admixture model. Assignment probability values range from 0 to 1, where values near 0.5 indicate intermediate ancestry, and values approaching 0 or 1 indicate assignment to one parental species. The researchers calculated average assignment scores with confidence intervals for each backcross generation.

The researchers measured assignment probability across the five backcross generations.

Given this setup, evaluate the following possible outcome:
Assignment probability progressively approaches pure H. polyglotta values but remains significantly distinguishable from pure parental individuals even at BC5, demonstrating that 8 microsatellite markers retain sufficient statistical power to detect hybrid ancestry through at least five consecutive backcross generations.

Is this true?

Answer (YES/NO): NO